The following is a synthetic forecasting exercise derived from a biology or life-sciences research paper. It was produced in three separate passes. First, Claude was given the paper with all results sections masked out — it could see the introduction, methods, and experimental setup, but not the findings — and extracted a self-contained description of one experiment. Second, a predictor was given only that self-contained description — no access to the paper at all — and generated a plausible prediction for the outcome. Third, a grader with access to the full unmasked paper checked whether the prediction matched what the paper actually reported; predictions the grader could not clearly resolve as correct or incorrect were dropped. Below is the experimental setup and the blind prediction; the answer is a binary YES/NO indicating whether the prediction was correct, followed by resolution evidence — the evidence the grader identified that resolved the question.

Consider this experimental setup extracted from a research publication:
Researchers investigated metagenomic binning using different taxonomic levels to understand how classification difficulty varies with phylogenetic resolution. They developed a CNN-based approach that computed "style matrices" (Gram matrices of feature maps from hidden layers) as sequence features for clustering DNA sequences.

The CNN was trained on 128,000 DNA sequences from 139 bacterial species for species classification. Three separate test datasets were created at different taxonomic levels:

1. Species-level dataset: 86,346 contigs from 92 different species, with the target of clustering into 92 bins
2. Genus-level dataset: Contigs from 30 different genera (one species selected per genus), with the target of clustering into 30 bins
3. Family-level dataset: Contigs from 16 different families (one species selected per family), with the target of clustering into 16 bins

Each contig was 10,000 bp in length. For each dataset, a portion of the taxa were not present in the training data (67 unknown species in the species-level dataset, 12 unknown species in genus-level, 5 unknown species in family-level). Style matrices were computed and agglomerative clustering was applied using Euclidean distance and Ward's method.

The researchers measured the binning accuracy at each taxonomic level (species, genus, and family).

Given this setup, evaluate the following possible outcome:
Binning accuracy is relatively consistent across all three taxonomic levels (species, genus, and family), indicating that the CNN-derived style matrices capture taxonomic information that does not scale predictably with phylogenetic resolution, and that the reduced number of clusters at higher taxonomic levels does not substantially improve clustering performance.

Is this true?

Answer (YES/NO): NO